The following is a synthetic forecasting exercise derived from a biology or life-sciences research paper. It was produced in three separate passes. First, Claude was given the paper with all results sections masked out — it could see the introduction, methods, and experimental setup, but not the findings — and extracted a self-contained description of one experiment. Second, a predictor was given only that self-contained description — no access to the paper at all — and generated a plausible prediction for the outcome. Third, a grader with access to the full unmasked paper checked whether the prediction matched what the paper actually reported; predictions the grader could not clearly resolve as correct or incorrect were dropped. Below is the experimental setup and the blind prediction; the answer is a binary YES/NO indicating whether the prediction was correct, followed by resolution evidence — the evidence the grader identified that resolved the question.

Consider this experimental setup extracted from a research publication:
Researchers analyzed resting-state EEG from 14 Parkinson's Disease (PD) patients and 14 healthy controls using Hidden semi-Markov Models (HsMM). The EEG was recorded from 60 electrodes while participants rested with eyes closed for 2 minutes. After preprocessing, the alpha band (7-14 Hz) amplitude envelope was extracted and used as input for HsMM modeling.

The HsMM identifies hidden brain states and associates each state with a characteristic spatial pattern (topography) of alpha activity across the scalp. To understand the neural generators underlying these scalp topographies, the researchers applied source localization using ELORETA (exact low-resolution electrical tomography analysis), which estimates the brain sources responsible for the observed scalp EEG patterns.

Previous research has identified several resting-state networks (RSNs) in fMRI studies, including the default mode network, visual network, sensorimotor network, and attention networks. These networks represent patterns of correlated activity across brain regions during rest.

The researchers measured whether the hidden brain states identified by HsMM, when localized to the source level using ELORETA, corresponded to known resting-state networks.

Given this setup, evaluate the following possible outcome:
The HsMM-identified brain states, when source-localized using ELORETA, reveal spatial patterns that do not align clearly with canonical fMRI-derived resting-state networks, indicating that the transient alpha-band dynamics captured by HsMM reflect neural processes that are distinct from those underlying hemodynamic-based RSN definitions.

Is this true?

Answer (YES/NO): NO